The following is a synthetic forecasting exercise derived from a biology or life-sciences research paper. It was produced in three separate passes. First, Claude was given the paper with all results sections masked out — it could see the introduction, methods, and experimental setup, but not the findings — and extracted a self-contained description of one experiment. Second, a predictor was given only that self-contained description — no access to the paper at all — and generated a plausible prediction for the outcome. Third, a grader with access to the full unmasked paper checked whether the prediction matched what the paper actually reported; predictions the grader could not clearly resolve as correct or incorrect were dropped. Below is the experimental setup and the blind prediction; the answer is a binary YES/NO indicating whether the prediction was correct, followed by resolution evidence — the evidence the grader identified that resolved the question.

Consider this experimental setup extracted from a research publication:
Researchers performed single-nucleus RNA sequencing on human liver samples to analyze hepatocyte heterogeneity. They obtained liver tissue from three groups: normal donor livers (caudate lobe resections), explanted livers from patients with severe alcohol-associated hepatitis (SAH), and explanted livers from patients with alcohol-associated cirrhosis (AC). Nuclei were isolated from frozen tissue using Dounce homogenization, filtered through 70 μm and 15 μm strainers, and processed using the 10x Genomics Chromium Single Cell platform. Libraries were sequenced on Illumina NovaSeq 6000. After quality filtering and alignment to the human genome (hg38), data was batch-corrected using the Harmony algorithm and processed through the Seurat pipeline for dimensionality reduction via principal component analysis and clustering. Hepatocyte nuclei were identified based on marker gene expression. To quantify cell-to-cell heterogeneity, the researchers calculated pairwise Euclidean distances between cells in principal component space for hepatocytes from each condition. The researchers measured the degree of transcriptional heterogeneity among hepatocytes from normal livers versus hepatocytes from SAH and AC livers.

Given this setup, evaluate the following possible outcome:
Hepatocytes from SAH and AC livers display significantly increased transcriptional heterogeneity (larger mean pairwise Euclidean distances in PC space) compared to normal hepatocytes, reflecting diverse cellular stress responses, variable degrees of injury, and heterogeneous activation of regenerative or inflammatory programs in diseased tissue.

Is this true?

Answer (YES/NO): YES